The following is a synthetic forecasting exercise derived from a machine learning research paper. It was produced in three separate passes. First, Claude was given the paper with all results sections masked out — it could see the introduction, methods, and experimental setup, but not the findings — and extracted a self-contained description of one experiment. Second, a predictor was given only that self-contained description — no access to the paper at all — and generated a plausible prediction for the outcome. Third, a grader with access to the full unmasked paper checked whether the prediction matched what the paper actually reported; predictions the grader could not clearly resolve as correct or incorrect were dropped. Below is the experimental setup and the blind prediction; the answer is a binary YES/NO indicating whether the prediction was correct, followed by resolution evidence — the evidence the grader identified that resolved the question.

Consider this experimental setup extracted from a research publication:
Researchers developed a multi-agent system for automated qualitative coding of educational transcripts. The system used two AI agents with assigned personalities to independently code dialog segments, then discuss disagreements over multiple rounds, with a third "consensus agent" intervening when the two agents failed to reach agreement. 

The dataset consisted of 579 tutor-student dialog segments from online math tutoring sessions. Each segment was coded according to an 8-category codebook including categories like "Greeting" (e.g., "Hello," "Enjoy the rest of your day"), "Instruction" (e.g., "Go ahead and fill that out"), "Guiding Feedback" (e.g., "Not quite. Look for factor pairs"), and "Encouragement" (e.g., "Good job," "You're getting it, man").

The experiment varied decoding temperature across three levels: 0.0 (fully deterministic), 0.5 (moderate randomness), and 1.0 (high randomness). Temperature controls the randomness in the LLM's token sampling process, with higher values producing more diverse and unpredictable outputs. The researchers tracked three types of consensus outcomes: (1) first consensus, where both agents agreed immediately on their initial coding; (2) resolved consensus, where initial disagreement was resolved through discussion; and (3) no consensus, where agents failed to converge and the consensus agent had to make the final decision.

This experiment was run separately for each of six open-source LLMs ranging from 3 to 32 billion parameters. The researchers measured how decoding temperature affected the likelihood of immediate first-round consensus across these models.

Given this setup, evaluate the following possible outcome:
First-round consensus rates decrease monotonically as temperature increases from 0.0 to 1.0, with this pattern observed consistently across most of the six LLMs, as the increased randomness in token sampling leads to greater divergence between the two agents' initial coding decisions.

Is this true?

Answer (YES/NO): YES